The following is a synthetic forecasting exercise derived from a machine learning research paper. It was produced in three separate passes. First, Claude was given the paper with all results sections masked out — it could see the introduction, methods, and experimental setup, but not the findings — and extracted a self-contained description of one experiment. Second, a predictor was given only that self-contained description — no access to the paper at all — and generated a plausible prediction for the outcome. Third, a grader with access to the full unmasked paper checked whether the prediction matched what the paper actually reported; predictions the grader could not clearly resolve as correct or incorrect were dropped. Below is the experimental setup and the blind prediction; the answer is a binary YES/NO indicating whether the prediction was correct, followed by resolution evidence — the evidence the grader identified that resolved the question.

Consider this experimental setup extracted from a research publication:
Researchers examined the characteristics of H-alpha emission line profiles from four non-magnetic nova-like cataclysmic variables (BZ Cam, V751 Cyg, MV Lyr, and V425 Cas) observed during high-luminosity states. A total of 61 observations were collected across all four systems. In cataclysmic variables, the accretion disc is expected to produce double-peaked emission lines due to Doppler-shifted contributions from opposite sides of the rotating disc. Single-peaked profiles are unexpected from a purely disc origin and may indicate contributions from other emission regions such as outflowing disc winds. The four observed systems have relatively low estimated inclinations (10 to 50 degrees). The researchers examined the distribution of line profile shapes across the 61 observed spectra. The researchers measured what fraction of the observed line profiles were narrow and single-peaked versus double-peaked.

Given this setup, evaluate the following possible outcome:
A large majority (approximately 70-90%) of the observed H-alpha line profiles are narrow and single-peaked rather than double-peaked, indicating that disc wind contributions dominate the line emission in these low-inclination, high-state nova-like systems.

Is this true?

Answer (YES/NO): NO